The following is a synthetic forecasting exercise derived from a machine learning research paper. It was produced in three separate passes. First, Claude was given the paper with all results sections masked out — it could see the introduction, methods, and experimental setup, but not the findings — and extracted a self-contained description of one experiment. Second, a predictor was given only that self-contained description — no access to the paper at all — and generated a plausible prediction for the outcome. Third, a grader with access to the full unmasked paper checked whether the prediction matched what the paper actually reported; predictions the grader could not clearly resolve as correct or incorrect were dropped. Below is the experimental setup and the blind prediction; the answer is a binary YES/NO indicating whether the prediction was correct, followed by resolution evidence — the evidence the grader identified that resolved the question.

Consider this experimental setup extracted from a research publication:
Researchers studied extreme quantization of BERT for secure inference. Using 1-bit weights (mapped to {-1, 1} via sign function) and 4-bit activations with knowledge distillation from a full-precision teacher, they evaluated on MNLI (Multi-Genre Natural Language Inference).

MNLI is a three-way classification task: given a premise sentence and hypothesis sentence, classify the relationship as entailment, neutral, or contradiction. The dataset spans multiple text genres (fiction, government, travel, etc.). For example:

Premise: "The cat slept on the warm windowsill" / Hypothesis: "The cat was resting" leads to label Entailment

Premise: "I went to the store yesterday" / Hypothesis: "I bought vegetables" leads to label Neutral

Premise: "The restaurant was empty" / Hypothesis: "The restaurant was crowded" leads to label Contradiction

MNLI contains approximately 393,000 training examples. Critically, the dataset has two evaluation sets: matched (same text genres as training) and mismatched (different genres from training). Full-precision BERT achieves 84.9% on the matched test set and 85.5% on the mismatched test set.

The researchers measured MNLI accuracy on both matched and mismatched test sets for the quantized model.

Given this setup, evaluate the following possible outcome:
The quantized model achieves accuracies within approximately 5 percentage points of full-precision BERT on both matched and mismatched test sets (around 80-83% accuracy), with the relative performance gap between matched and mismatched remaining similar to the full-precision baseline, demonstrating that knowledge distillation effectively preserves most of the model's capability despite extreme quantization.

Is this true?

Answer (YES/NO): YES